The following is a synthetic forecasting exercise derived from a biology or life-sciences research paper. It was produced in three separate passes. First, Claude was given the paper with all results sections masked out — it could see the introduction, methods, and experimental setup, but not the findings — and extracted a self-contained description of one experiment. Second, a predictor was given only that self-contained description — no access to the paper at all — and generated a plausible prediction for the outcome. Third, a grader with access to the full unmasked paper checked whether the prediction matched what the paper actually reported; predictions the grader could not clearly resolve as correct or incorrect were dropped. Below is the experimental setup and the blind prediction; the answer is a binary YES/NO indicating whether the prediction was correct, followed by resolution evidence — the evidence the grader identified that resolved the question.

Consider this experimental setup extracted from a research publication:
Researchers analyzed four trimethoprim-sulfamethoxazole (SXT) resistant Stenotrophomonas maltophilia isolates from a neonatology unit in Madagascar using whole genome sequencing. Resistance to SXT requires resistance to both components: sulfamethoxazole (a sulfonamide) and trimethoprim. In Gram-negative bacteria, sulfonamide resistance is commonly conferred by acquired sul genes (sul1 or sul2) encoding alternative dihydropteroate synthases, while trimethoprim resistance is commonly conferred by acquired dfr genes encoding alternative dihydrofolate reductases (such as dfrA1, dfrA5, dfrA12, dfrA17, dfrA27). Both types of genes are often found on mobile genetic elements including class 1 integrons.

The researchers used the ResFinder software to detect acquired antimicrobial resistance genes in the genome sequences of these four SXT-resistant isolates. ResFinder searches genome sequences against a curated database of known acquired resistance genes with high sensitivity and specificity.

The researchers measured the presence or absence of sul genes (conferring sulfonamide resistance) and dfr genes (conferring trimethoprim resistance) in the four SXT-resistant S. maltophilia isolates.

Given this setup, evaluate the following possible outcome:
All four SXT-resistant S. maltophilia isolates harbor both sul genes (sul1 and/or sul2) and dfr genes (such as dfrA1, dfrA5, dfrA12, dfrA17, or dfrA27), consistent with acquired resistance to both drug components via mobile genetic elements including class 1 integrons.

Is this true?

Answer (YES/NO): NO